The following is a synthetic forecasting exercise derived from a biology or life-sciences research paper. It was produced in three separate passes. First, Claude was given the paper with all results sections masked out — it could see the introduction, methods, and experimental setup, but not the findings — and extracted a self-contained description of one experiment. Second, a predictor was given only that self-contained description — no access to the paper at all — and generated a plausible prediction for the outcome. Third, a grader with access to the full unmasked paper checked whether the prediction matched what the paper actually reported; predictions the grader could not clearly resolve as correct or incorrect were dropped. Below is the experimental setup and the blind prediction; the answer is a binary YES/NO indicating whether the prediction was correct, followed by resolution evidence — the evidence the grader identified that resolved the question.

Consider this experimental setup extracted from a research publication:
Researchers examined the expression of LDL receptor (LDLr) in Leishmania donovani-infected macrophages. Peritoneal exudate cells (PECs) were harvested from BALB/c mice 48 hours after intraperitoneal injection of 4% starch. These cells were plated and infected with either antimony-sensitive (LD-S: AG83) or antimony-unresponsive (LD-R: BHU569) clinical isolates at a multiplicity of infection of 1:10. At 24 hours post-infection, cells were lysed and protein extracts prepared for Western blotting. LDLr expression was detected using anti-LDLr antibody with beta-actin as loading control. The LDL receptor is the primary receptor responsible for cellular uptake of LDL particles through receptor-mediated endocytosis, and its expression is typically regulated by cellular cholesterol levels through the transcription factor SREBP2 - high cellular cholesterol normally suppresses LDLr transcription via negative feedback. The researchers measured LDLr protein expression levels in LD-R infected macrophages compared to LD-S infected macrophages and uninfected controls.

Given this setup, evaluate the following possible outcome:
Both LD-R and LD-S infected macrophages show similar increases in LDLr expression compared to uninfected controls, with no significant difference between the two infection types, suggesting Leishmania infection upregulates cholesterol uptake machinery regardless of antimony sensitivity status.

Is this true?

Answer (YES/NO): NO